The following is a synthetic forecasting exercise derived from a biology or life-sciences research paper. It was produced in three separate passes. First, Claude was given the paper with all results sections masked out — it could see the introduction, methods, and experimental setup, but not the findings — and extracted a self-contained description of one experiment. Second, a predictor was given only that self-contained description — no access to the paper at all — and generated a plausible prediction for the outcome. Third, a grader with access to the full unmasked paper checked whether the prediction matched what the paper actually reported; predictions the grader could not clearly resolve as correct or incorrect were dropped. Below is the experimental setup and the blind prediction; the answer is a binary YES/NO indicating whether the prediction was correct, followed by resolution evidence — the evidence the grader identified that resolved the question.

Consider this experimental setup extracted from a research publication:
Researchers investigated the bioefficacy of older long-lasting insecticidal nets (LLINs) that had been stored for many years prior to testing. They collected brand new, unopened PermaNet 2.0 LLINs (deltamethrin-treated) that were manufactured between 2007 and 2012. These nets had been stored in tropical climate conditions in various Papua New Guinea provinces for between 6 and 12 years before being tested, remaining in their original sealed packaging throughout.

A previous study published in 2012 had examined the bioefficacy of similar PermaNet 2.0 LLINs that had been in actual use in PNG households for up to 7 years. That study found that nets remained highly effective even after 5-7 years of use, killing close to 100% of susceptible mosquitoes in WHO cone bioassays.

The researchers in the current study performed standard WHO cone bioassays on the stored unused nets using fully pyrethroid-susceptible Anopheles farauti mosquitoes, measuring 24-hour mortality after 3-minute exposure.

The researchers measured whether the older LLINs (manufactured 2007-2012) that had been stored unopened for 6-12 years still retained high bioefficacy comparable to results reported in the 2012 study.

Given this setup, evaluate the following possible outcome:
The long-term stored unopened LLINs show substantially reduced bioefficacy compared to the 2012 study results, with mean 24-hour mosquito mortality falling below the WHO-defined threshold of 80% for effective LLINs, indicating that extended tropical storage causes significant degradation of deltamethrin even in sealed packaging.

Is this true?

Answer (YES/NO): NO